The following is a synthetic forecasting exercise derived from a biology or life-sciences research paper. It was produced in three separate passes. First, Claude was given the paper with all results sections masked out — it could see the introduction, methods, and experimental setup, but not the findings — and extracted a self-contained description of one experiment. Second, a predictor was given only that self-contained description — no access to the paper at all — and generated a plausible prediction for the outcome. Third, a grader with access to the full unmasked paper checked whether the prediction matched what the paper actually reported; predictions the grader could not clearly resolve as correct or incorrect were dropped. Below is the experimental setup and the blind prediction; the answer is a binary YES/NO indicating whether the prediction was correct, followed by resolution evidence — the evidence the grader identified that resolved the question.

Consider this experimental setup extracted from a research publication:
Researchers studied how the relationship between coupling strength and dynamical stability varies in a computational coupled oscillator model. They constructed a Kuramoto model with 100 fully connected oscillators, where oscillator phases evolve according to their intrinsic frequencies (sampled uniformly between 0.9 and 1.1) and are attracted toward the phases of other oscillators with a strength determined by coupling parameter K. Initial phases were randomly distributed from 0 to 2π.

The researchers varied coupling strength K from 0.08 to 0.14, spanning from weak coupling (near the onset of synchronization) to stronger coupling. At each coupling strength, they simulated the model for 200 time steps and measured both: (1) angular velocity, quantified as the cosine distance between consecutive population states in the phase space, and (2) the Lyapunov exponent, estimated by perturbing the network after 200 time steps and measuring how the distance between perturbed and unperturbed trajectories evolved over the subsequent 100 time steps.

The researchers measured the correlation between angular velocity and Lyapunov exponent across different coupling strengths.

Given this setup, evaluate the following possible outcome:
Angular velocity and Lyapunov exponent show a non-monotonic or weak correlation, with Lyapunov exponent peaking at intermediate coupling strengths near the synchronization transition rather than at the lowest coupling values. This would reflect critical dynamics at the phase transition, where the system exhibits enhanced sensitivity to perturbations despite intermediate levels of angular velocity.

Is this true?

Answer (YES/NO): NO